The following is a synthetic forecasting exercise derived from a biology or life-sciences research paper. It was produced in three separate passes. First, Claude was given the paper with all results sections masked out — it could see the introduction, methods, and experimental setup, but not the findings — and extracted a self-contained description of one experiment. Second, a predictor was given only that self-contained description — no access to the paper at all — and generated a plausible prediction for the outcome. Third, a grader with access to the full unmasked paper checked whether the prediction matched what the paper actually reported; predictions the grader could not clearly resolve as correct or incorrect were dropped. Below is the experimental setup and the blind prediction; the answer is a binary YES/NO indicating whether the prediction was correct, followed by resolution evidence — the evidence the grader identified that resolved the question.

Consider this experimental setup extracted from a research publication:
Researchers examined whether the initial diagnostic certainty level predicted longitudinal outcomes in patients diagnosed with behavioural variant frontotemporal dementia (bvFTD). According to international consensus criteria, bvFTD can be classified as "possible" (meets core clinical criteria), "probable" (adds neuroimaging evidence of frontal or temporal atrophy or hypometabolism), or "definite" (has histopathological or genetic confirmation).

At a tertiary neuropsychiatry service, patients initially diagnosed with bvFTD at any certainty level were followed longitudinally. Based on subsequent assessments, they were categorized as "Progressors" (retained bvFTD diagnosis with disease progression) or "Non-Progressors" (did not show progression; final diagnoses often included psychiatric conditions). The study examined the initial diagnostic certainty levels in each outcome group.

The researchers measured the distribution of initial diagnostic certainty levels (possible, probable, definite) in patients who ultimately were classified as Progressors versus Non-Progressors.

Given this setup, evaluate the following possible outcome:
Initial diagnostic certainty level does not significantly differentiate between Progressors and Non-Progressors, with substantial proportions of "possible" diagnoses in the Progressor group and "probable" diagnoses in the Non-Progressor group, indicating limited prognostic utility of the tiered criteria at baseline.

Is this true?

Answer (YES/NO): NO